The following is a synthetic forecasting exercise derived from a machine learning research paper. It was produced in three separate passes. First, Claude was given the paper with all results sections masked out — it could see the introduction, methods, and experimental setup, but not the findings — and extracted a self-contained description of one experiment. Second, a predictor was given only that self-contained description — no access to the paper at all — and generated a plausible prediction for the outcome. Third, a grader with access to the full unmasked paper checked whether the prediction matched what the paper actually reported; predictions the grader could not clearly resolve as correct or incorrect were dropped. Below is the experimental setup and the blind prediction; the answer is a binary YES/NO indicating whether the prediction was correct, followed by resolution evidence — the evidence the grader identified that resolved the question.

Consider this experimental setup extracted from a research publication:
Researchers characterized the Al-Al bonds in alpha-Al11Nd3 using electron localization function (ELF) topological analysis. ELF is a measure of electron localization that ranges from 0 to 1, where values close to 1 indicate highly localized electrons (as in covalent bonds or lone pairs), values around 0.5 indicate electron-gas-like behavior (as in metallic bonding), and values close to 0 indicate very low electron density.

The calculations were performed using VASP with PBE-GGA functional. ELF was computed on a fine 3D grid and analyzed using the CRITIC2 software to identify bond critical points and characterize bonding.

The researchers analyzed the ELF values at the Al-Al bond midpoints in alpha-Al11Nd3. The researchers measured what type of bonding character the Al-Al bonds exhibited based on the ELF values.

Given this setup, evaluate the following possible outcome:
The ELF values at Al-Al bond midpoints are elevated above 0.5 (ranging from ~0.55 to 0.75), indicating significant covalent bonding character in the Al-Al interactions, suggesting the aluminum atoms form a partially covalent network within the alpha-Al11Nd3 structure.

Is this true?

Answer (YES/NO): NO